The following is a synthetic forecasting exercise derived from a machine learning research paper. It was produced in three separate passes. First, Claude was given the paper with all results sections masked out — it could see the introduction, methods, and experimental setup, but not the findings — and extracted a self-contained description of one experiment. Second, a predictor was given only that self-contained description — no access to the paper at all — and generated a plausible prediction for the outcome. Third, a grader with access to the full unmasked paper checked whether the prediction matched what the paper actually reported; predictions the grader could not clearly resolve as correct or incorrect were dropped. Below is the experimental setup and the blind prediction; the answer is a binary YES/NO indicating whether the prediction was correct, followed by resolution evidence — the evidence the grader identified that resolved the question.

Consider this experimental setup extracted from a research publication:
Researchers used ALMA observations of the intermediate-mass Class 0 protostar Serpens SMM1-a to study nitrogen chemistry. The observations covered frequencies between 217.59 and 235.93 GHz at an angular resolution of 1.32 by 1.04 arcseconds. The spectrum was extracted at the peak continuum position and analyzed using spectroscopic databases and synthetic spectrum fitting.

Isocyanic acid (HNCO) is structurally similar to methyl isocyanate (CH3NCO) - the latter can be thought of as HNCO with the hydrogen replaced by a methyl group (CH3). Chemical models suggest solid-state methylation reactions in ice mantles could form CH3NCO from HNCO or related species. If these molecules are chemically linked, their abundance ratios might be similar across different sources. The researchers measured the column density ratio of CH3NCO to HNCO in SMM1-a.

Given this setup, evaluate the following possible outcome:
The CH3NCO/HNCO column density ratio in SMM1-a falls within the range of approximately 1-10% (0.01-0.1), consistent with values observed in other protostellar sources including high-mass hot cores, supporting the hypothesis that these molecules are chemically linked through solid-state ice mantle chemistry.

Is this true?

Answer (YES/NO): YES